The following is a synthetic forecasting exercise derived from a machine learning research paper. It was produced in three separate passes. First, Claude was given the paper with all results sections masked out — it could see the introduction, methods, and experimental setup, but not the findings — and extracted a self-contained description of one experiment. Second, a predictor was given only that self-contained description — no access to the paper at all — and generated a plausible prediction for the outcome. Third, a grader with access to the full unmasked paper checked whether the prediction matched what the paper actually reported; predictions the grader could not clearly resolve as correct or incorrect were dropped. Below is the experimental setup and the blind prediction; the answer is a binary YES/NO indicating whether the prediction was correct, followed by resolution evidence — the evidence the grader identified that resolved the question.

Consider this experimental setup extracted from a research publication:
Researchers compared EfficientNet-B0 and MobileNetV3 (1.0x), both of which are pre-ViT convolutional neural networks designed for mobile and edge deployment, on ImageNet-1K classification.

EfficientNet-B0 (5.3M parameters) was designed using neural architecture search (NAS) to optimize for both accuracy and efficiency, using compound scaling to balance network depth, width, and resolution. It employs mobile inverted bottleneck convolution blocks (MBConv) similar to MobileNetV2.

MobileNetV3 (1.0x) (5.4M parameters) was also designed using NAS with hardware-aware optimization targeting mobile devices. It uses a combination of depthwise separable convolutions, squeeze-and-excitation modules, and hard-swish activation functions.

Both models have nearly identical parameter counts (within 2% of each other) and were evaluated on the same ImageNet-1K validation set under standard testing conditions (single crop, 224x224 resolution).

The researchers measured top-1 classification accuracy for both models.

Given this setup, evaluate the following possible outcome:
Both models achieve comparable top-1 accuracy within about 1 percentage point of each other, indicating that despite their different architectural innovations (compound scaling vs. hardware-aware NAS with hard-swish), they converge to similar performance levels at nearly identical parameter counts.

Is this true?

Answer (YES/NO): YES